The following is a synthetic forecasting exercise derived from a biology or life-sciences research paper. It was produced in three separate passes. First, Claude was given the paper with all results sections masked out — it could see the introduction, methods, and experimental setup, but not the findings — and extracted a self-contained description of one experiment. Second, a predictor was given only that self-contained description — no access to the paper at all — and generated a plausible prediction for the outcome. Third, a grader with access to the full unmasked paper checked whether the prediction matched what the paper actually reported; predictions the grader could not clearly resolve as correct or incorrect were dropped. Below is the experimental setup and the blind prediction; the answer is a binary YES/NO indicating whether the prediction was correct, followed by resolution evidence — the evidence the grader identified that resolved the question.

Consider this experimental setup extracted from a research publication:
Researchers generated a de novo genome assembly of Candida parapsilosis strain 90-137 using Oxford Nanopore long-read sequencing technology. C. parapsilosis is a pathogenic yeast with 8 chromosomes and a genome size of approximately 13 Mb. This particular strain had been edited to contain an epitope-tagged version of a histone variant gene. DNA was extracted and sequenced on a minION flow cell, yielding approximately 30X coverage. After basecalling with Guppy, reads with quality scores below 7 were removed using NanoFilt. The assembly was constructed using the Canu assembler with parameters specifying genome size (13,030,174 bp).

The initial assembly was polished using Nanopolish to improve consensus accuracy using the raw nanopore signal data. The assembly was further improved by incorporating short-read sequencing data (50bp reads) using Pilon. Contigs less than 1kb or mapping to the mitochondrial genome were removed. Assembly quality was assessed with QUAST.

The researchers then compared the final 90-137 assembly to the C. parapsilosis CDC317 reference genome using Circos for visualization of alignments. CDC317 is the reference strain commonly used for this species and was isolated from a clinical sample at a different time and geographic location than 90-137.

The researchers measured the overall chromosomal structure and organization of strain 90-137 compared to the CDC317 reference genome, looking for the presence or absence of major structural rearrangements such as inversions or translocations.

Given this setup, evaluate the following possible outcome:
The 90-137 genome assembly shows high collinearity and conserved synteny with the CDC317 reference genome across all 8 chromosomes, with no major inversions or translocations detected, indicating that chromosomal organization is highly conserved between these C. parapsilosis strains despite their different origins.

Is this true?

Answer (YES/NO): NO